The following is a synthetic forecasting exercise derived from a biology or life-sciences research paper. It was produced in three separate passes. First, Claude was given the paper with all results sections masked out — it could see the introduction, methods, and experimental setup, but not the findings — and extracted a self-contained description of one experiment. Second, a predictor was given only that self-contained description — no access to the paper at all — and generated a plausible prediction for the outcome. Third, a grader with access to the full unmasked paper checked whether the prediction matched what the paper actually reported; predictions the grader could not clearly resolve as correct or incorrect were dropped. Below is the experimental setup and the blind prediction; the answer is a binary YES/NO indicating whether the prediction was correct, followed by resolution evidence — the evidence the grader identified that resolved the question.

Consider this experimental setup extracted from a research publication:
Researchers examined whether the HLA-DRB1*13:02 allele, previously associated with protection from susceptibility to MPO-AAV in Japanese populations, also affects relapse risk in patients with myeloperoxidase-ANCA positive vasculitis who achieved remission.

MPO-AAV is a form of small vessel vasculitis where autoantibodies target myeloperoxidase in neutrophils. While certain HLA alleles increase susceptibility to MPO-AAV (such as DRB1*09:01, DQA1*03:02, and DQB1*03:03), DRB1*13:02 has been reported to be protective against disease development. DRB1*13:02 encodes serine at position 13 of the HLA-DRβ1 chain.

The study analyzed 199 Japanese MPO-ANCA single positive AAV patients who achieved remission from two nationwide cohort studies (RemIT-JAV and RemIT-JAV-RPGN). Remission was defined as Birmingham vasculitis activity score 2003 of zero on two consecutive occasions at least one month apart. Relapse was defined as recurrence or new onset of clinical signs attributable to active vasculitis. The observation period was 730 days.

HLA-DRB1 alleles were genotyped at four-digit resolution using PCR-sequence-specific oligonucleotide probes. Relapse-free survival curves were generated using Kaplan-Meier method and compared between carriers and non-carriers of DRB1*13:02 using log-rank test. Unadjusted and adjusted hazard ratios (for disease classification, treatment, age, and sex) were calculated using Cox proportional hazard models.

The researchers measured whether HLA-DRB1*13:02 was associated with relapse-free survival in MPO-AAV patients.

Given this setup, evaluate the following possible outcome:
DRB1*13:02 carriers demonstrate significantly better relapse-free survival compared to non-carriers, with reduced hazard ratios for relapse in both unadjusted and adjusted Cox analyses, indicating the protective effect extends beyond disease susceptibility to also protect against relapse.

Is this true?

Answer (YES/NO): NO